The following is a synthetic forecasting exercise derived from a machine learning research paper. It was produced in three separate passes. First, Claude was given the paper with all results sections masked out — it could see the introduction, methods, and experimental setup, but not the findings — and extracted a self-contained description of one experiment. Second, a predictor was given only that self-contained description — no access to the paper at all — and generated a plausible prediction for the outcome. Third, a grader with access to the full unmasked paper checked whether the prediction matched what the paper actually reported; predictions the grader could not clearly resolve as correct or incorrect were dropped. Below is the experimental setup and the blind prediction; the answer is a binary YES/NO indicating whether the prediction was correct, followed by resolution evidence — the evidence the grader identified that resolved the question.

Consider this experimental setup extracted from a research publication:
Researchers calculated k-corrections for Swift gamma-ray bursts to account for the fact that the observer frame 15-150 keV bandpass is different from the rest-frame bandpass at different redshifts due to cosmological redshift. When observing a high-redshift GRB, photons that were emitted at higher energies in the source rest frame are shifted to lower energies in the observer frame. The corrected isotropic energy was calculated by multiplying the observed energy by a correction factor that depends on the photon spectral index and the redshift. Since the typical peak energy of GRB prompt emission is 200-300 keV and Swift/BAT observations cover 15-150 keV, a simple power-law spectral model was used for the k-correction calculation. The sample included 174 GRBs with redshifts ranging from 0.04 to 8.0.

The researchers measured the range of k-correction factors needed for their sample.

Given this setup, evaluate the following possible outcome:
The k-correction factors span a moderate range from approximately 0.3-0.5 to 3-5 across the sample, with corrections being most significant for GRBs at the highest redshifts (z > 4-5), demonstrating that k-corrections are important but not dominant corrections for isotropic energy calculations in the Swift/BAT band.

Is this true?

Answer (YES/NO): NO